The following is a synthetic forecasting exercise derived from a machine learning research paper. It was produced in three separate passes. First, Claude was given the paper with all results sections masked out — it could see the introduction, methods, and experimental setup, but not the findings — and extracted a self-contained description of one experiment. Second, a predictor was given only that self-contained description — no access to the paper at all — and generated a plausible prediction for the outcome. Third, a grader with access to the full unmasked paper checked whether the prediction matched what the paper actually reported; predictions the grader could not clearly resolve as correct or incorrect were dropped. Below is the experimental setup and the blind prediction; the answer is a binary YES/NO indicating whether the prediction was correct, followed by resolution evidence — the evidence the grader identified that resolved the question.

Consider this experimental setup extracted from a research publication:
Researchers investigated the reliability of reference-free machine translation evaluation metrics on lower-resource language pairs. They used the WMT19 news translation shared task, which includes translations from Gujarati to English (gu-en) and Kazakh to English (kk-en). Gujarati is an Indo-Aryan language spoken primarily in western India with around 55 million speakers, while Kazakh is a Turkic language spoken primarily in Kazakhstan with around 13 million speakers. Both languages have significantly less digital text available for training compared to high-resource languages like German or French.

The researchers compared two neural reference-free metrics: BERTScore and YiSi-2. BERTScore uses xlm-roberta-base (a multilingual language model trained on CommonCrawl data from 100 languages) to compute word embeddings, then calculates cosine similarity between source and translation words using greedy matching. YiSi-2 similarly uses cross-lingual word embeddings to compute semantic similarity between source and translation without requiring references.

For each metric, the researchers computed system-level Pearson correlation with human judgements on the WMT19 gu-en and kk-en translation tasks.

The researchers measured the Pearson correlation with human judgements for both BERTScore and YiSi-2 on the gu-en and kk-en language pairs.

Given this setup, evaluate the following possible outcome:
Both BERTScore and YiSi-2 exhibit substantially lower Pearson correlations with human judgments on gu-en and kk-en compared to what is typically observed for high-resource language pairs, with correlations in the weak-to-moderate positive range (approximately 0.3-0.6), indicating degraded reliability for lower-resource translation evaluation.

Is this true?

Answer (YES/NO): NO